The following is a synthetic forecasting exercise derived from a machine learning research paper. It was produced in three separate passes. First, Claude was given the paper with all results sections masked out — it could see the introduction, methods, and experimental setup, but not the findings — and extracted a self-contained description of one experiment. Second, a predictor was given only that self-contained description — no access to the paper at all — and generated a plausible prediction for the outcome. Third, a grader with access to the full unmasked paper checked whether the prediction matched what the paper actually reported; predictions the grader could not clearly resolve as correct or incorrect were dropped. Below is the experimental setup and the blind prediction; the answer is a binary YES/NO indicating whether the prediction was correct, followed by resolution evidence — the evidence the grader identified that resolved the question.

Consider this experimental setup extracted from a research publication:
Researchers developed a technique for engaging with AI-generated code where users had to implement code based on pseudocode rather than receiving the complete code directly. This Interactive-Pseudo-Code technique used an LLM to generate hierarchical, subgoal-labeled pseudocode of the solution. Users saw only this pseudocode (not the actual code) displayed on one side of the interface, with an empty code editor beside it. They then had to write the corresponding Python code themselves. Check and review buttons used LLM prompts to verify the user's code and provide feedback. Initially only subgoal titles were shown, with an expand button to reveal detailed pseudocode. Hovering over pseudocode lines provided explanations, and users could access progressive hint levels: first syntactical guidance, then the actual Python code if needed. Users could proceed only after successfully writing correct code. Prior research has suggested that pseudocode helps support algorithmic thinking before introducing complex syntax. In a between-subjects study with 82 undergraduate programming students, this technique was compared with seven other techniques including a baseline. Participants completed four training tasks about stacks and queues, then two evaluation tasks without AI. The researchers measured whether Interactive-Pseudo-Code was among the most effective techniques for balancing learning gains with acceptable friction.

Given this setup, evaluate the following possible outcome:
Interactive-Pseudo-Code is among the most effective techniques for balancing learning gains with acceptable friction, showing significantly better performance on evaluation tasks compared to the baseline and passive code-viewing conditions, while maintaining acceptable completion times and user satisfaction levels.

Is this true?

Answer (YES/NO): NO